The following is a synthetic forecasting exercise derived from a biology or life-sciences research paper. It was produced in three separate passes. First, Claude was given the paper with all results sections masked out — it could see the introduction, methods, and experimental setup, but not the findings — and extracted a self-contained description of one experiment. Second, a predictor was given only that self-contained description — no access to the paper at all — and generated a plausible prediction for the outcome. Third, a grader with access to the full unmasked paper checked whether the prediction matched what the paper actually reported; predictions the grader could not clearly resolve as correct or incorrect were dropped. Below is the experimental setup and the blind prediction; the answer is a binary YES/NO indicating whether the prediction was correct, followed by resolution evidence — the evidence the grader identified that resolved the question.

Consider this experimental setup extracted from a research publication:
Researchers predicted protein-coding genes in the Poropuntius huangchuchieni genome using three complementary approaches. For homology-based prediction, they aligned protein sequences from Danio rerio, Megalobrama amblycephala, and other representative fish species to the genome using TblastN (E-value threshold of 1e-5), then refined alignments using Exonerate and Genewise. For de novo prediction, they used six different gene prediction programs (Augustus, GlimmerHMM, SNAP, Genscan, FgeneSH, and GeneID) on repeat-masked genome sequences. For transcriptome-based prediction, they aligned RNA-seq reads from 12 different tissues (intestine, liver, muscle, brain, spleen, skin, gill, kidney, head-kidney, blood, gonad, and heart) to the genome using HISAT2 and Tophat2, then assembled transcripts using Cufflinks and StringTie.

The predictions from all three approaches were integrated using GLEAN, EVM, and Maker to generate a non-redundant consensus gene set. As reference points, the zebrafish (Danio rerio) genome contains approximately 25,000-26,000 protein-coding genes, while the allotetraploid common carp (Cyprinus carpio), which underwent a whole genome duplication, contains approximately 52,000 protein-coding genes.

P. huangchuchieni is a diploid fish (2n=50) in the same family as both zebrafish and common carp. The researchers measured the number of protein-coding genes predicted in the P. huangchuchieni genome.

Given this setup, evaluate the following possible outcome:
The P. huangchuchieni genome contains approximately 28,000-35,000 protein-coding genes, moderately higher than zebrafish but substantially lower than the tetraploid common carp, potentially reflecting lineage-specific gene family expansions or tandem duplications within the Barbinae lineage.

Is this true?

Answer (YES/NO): NO